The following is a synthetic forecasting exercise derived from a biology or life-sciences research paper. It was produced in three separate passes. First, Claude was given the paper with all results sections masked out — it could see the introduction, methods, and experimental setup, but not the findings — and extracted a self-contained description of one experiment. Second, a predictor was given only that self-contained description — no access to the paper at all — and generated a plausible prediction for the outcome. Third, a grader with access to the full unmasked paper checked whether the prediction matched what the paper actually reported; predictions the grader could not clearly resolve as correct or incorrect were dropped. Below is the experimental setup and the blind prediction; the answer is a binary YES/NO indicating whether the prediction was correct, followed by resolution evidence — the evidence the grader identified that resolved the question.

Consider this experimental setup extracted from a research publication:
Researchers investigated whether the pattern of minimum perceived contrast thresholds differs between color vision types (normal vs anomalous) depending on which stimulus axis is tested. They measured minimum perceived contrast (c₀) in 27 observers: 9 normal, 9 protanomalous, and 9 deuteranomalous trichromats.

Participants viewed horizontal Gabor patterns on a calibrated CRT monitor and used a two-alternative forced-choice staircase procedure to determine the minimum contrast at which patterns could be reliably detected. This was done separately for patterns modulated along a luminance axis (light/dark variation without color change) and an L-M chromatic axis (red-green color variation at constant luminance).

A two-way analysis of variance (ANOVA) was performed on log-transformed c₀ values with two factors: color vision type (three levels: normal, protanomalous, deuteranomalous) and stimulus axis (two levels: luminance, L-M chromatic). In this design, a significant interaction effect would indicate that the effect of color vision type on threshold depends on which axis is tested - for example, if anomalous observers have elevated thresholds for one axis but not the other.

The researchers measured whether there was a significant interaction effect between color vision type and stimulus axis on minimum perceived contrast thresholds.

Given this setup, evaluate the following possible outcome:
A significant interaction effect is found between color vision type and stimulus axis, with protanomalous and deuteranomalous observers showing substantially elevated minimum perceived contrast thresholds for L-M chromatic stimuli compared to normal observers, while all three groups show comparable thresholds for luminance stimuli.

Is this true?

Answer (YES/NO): YES